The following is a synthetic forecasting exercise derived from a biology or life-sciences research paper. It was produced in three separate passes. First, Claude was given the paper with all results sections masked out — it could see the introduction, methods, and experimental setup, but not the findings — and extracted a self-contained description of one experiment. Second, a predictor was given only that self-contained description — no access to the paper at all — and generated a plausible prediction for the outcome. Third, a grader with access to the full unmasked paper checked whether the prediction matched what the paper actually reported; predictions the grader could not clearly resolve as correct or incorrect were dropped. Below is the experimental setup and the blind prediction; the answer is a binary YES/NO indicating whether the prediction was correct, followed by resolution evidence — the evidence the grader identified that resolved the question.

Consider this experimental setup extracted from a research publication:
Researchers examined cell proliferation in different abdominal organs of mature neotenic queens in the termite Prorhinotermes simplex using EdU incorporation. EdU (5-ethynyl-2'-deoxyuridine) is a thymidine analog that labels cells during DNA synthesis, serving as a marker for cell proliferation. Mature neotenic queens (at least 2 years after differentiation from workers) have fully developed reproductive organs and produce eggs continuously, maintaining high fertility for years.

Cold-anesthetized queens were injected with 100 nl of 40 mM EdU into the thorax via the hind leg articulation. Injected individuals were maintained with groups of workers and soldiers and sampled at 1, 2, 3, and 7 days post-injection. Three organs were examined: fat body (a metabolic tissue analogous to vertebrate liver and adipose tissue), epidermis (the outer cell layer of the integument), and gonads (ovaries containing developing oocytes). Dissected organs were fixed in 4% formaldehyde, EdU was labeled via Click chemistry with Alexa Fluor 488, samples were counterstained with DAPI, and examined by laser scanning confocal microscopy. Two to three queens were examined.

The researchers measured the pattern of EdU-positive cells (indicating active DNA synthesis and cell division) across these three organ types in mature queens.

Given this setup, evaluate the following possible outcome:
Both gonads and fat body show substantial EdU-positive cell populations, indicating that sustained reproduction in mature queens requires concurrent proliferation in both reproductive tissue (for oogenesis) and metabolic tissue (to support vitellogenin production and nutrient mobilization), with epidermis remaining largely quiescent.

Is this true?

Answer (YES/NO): NO